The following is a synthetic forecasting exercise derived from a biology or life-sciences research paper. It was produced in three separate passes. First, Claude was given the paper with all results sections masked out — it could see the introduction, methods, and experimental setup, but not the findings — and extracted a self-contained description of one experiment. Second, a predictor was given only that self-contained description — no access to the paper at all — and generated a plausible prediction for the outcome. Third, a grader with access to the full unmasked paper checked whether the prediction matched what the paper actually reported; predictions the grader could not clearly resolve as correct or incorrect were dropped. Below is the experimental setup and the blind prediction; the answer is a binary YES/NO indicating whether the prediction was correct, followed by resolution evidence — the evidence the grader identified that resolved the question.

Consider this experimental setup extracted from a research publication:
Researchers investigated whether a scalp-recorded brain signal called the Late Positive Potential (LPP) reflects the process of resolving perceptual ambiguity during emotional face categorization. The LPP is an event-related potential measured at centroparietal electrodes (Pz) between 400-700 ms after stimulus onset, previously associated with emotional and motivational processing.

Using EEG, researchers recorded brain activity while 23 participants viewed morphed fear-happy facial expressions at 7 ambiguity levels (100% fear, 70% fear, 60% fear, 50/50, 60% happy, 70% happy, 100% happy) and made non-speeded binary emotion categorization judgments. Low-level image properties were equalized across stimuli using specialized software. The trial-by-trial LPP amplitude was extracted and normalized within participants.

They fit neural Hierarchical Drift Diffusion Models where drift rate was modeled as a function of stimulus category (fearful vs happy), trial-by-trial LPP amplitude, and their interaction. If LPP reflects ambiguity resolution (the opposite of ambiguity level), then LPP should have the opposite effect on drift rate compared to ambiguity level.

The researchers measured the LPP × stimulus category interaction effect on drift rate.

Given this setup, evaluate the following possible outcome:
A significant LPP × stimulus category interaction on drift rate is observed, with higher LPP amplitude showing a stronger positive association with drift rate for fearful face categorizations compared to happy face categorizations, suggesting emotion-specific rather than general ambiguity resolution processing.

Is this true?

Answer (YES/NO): NO